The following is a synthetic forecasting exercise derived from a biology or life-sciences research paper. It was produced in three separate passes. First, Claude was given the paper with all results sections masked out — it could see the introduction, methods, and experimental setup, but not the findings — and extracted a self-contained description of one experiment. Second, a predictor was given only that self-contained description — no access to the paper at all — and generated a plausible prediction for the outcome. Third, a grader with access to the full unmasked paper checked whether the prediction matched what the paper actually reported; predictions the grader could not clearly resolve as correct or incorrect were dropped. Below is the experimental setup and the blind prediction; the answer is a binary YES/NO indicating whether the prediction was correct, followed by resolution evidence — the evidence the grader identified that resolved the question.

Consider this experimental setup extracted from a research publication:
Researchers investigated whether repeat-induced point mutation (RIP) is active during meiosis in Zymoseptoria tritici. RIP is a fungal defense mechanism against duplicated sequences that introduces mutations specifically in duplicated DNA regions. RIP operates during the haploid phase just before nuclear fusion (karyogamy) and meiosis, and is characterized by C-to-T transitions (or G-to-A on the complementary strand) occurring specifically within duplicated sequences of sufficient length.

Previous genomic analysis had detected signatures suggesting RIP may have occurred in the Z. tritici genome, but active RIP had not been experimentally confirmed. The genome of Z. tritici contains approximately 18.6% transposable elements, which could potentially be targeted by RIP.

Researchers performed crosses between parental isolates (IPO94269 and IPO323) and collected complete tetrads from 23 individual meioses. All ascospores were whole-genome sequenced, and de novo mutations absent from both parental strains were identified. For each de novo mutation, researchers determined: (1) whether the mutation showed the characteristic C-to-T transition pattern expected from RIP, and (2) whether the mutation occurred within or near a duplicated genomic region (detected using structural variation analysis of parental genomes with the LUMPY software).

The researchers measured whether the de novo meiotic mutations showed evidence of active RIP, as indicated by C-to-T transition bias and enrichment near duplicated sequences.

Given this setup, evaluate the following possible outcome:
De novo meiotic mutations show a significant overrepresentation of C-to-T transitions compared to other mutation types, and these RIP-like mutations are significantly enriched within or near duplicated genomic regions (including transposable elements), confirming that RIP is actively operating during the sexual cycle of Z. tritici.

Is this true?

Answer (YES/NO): YES